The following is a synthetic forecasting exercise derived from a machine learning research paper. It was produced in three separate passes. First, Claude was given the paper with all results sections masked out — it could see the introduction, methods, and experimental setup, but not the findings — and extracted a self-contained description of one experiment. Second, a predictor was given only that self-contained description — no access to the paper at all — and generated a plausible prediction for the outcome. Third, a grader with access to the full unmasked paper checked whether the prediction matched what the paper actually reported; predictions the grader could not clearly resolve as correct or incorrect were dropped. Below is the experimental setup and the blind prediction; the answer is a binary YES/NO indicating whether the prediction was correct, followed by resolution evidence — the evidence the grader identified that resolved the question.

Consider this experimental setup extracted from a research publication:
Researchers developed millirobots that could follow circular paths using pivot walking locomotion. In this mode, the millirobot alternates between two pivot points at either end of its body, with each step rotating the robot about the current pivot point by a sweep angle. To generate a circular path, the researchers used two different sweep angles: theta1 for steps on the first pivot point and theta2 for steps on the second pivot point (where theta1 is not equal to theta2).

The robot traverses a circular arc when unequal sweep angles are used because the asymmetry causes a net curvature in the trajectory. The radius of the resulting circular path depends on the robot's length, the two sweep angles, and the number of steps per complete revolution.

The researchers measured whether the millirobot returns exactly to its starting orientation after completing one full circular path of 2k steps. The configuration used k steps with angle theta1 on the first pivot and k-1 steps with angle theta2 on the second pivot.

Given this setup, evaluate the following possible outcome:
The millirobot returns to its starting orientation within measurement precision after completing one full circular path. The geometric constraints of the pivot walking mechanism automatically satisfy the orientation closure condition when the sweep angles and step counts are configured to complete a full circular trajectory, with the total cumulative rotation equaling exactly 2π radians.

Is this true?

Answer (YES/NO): NO